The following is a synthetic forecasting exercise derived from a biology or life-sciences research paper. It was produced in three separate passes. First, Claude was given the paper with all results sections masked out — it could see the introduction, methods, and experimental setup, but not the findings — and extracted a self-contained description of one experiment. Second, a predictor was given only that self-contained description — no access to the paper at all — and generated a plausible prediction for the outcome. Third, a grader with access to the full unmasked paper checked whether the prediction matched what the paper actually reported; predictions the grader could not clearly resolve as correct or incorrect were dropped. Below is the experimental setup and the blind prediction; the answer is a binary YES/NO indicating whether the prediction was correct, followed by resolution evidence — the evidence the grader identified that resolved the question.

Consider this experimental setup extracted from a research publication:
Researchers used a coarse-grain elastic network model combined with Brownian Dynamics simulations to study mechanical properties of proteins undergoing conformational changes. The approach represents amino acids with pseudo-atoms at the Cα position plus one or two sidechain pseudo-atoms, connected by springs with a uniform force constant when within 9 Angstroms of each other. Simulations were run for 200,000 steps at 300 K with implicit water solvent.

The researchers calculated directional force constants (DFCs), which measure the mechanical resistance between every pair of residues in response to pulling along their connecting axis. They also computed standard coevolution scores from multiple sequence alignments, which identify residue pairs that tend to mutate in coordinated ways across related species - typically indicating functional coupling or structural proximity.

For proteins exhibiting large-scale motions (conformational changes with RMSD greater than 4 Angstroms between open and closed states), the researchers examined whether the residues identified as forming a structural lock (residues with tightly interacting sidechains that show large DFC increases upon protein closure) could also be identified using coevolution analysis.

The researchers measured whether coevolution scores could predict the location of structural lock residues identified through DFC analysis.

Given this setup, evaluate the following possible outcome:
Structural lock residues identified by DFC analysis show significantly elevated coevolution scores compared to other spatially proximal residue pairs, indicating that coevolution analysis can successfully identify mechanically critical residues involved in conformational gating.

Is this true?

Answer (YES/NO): NO